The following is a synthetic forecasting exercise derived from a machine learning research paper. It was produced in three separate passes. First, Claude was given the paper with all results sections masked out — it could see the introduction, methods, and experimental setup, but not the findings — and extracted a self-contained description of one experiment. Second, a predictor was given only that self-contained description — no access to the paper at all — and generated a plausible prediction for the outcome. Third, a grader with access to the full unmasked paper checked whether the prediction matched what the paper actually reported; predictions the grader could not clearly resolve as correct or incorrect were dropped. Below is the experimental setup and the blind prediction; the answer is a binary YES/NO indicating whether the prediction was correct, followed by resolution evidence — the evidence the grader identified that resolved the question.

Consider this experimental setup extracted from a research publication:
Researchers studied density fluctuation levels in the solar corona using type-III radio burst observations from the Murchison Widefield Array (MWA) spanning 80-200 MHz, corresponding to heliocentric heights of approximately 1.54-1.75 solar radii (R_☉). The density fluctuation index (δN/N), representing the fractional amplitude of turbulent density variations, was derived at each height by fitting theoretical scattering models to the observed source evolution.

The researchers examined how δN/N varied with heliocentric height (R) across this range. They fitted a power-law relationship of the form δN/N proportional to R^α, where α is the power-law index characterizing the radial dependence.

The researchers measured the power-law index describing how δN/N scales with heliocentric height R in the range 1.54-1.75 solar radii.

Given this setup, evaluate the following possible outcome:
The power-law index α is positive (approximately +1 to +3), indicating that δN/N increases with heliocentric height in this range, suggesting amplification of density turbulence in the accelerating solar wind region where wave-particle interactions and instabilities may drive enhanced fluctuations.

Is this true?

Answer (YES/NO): YES